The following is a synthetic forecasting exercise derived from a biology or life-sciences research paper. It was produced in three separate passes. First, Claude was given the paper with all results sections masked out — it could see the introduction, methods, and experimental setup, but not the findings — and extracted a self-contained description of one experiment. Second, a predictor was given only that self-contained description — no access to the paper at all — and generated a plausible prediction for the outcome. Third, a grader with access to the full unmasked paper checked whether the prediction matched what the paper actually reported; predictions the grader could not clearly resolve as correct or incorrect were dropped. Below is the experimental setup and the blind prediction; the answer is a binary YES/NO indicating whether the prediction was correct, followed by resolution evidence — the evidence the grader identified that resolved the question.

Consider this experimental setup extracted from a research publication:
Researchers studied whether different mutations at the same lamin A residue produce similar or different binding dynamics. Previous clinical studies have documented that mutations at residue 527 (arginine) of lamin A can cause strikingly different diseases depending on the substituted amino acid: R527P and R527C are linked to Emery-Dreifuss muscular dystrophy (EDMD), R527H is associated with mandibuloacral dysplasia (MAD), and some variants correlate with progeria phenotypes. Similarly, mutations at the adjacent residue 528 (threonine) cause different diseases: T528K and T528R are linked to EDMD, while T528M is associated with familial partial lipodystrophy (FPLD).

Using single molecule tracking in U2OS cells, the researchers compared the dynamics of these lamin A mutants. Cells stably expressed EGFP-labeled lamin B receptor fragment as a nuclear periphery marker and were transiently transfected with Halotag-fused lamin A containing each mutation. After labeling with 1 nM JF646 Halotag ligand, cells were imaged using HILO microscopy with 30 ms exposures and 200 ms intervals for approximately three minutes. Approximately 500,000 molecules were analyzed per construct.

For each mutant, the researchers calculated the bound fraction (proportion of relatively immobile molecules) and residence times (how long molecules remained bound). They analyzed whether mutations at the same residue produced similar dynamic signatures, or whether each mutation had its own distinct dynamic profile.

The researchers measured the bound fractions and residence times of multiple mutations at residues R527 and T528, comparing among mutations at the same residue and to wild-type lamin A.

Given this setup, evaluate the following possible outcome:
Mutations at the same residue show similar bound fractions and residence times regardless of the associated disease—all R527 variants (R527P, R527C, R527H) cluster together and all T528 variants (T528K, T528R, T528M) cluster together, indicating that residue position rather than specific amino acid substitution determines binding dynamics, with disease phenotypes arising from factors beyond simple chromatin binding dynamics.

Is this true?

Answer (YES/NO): NO